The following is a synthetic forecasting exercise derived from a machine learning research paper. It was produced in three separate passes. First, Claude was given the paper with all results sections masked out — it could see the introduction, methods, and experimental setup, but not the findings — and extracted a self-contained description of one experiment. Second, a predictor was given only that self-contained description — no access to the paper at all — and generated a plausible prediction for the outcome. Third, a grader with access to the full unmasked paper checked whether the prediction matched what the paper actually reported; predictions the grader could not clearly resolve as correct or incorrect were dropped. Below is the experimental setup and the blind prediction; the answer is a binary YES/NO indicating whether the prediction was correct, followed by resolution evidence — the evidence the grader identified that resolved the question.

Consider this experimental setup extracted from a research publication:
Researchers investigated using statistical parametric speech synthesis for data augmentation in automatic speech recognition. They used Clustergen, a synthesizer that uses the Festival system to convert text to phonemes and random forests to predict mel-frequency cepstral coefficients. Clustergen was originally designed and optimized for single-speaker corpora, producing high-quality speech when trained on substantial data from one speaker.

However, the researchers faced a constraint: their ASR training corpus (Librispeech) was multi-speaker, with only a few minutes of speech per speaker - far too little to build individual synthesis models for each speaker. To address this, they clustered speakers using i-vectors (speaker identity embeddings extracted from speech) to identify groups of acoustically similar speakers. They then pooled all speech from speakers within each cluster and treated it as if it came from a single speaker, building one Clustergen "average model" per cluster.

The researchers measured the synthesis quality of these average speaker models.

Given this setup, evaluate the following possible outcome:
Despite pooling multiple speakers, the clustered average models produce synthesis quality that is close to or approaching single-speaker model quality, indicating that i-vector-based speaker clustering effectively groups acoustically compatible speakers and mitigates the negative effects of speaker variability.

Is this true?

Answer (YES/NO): NO